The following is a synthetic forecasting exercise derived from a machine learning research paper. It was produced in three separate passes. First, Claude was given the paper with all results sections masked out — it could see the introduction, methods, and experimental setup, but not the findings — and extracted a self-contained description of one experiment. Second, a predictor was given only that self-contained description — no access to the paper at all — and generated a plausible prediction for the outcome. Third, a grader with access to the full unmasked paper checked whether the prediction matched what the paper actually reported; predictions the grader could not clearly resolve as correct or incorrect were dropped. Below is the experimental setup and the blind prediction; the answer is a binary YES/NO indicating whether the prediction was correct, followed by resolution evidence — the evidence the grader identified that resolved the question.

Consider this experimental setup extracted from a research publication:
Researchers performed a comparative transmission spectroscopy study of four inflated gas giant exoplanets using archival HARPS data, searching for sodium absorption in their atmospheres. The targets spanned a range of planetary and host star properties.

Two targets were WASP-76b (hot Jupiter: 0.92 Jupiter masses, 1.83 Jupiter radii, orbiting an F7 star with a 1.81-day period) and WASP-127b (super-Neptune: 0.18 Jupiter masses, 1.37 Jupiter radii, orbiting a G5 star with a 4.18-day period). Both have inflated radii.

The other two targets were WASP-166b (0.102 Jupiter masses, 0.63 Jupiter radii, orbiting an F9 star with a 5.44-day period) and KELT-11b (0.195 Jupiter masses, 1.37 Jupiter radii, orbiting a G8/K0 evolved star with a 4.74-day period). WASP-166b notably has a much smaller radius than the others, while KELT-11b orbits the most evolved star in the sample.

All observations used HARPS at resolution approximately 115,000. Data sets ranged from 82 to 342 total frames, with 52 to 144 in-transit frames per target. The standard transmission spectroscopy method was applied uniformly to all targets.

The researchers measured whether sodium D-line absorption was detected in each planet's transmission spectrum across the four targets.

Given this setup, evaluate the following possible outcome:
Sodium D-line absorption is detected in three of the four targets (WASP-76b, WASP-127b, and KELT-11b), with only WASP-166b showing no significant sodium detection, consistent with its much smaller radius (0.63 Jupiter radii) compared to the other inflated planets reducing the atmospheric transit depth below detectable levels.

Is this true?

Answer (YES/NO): NO